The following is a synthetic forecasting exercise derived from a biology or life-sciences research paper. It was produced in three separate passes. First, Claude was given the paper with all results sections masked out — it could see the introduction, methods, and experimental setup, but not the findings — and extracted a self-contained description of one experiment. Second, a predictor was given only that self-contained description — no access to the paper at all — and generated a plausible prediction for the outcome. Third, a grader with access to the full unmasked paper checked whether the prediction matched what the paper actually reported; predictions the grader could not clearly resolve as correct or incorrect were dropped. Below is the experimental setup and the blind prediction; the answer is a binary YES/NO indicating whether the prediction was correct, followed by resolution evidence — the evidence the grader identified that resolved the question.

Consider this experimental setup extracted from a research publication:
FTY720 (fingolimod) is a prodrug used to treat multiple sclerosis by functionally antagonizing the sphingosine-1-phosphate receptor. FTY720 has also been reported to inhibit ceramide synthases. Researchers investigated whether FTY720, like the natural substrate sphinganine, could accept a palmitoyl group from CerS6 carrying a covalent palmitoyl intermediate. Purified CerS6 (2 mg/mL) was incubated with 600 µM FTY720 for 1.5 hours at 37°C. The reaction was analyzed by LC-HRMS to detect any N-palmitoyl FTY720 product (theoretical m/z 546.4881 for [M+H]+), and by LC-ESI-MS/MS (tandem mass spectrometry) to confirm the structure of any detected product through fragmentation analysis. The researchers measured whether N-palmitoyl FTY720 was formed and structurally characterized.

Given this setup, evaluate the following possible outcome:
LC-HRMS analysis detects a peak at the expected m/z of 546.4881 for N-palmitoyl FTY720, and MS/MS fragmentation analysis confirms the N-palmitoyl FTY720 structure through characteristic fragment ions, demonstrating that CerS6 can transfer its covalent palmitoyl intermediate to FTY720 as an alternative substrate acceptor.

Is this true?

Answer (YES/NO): YES